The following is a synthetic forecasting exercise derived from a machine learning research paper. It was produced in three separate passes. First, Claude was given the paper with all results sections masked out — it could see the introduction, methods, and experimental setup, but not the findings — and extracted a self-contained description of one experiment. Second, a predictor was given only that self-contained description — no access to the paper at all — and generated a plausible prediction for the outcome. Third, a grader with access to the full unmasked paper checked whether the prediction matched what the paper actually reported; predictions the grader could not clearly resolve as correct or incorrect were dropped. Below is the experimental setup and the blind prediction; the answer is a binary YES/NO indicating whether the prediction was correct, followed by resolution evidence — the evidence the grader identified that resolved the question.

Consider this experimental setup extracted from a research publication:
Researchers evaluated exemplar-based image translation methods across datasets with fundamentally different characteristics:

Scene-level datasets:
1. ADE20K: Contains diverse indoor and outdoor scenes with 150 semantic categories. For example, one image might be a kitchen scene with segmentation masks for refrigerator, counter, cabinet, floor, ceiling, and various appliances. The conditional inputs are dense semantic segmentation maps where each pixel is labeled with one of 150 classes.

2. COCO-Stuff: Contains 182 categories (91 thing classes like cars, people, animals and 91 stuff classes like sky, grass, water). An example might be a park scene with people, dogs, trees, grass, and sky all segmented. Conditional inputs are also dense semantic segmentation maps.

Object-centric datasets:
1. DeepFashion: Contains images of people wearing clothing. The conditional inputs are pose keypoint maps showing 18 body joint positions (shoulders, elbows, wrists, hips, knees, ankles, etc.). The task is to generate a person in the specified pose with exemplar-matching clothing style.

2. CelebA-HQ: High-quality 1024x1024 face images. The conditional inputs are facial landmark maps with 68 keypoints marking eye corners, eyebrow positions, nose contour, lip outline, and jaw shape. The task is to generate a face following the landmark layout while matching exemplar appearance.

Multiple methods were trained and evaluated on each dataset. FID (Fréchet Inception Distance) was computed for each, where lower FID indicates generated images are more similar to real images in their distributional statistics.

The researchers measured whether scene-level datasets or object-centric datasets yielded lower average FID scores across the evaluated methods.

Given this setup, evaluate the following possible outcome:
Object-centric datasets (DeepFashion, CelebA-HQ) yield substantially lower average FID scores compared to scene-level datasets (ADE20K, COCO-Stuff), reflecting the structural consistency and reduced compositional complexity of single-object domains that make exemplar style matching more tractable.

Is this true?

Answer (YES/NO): YES